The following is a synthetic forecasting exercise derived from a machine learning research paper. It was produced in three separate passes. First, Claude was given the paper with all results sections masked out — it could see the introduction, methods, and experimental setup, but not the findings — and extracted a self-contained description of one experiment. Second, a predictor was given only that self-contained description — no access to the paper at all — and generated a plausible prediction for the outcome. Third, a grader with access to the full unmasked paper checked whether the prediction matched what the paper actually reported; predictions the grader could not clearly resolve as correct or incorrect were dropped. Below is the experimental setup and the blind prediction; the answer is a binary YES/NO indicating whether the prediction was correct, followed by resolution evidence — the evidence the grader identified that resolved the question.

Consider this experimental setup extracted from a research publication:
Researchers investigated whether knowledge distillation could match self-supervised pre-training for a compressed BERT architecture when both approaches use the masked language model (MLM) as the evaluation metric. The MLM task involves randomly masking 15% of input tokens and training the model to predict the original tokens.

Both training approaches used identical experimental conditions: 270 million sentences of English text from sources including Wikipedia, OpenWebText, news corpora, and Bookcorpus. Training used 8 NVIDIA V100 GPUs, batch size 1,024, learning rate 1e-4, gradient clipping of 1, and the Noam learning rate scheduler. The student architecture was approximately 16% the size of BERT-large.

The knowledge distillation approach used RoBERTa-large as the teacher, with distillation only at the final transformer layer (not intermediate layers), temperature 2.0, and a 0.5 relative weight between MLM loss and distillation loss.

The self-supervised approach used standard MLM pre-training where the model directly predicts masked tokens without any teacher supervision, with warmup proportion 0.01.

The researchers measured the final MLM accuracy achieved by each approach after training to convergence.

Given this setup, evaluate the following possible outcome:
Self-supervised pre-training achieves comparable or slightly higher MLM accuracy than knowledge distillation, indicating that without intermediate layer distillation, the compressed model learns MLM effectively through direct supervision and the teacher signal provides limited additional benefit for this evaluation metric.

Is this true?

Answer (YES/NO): YES